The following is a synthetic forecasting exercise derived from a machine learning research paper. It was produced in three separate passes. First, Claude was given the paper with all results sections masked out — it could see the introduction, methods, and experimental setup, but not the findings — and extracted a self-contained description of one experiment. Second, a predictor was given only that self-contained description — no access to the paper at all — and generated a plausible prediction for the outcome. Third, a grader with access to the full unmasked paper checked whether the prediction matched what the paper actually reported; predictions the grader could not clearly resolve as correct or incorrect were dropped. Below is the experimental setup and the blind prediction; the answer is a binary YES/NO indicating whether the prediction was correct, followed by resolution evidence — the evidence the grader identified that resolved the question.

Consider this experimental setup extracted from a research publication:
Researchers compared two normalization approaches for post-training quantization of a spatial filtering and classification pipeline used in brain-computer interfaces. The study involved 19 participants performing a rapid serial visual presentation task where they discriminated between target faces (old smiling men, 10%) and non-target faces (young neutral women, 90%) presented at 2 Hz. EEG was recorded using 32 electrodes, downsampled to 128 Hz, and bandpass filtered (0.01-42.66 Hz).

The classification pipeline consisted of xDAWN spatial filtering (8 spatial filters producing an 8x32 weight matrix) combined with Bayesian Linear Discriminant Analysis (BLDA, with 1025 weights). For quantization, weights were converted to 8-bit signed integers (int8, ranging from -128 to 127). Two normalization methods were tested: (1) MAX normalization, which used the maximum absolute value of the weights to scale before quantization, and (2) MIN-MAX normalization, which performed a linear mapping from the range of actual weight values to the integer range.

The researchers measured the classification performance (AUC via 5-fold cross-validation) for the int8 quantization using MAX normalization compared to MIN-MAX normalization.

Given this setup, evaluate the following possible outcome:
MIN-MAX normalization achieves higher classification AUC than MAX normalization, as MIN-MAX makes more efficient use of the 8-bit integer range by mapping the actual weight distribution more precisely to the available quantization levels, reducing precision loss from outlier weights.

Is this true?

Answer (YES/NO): NO